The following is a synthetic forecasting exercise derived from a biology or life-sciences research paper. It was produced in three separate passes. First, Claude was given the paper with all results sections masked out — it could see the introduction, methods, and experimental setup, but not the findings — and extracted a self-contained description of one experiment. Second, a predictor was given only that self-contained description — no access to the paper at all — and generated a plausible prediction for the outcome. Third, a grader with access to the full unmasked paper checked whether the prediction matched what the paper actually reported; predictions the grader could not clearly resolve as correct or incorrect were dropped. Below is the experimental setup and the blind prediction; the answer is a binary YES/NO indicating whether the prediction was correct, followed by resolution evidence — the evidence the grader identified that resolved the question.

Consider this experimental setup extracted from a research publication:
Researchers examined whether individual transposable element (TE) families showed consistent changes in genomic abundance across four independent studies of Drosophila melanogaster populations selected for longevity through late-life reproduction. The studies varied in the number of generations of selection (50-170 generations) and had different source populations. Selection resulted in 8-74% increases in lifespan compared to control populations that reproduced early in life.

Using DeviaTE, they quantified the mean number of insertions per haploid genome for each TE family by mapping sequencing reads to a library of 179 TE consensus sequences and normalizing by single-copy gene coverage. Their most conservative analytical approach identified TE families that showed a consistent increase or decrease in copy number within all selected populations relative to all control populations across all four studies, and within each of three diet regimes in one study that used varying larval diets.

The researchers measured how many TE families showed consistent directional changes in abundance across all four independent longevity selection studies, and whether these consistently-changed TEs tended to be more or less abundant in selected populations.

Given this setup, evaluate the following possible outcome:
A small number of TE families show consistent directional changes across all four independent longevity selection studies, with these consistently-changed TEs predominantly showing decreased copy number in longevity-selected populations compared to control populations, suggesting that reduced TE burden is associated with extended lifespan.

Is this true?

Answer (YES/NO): NO